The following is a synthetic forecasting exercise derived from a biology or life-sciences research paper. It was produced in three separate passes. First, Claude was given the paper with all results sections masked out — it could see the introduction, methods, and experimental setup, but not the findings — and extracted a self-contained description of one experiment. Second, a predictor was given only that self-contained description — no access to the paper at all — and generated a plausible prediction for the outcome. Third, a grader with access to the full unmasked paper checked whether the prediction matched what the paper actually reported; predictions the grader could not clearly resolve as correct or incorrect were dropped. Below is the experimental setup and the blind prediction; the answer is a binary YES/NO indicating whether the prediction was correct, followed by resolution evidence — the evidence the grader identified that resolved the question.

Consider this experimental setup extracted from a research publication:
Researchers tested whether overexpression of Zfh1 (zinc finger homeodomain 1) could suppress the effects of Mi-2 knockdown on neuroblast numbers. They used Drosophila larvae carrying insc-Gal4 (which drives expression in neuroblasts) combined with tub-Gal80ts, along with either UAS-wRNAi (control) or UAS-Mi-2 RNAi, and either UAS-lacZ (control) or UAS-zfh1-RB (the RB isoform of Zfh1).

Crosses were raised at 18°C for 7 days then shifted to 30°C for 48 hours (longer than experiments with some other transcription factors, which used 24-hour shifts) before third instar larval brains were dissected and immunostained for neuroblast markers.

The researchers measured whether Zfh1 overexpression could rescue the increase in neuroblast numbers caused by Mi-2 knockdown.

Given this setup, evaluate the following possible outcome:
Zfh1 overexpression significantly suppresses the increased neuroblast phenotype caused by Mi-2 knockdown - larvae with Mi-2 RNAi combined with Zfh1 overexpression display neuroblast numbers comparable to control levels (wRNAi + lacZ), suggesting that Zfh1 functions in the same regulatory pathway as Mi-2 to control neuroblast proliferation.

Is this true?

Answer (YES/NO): NO